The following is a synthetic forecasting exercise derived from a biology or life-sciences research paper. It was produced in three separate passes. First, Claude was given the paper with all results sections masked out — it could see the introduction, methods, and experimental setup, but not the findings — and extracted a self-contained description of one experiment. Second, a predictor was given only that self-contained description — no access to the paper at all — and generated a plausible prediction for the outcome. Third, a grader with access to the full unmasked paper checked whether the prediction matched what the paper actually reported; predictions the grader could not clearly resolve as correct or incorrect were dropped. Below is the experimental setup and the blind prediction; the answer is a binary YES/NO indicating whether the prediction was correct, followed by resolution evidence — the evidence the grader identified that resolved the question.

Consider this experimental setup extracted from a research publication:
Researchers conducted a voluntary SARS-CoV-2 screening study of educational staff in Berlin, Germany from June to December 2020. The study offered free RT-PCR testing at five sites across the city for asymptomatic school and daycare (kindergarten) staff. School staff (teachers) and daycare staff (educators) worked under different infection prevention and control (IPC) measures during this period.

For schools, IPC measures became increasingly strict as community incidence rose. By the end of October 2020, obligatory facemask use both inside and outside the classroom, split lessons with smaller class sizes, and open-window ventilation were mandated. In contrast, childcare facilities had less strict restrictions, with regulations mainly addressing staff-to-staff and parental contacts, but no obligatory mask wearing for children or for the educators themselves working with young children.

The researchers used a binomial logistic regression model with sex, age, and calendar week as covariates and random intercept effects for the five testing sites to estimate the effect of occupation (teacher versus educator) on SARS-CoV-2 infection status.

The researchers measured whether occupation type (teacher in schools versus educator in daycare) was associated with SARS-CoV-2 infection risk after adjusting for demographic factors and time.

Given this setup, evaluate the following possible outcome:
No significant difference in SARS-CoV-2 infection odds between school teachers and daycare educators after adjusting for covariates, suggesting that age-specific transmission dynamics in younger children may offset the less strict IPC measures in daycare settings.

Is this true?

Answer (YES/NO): NO